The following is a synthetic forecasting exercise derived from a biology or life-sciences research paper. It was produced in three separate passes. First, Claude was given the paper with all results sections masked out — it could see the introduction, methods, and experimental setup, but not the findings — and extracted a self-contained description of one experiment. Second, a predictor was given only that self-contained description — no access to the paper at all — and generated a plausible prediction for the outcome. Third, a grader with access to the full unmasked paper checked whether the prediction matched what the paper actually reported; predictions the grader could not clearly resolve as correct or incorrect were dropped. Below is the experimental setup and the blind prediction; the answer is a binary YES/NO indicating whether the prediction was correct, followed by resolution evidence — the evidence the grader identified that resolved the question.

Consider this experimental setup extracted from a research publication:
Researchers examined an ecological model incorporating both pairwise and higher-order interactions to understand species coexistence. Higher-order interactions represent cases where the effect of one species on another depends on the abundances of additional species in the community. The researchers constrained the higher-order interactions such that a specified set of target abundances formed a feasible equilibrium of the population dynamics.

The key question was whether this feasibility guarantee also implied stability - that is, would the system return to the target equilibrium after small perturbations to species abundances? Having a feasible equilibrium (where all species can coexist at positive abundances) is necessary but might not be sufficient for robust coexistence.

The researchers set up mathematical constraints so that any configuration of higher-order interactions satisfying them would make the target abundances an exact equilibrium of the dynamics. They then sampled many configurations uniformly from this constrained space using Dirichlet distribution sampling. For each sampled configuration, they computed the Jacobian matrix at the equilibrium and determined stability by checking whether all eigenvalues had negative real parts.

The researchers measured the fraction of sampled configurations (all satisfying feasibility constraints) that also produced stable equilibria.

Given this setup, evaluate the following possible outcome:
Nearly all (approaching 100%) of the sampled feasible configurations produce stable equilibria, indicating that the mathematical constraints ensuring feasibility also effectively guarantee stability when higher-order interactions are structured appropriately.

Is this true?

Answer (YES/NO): NO